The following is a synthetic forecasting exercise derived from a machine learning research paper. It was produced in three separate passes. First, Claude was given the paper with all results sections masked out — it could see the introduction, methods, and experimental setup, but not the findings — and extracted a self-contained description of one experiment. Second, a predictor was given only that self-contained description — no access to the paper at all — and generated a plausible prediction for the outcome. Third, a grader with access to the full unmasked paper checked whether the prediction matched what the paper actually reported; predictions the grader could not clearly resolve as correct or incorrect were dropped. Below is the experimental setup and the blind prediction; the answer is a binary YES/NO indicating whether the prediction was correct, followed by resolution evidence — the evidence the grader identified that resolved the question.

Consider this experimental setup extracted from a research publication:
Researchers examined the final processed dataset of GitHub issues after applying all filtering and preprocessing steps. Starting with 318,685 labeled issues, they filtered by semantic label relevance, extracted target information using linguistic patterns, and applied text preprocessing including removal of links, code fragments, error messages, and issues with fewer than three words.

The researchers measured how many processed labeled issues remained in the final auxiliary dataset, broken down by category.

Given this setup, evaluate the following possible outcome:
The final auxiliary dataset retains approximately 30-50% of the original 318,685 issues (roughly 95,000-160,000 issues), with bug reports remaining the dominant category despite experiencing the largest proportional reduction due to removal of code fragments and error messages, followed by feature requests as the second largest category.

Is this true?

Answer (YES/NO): NO